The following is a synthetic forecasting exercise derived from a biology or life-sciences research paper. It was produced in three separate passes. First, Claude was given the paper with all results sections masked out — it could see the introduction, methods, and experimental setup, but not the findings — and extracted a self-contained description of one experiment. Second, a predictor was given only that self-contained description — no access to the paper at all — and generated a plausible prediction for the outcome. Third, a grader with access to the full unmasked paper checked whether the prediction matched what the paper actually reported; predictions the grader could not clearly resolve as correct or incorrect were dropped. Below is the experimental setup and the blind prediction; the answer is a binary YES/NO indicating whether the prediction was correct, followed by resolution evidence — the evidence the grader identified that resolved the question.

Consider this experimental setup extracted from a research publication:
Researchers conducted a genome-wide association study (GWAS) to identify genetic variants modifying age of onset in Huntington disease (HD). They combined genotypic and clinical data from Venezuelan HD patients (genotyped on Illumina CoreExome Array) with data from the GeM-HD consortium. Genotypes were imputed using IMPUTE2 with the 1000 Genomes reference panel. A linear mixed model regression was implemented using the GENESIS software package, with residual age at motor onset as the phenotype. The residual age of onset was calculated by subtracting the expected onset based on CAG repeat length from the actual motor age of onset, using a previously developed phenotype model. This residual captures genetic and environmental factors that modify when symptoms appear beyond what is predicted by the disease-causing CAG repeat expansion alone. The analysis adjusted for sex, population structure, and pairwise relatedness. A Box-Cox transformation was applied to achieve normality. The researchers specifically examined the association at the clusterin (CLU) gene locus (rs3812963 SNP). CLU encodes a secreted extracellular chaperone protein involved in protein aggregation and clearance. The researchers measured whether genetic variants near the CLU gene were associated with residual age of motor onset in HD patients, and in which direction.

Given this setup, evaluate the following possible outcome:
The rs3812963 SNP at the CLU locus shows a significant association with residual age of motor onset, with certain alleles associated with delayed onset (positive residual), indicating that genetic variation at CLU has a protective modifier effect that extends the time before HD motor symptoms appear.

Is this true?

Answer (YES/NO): NO